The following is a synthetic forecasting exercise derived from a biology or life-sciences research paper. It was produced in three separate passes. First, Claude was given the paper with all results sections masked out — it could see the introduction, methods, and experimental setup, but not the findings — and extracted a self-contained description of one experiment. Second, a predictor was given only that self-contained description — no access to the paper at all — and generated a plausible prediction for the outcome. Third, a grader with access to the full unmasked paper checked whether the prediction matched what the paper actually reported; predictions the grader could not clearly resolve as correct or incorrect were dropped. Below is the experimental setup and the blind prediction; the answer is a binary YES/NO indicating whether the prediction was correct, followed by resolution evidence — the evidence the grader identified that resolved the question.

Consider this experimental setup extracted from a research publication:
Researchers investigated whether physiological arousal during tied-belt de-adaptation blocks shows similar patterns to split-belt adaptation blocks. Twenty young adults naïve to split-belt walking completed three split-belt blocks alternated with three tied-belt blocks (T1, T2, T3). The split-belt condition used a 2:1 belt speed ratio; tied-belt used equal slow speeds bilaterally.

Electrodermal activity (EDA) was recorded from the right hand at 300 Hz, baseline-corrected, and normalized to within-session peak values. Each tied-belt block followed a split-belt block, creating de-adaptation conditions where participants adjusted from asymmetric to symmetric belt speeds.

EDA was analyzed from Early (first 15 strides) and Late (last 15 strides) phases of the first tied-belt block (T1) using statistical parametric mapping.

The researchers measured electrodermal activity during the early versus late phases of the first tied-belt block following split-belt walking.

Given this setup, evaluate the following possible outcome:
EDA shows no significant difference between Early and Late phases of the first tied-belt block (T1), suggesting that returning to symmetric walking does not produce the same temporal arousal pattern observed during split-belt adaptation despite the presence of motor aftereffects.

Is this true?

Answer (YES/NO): NO